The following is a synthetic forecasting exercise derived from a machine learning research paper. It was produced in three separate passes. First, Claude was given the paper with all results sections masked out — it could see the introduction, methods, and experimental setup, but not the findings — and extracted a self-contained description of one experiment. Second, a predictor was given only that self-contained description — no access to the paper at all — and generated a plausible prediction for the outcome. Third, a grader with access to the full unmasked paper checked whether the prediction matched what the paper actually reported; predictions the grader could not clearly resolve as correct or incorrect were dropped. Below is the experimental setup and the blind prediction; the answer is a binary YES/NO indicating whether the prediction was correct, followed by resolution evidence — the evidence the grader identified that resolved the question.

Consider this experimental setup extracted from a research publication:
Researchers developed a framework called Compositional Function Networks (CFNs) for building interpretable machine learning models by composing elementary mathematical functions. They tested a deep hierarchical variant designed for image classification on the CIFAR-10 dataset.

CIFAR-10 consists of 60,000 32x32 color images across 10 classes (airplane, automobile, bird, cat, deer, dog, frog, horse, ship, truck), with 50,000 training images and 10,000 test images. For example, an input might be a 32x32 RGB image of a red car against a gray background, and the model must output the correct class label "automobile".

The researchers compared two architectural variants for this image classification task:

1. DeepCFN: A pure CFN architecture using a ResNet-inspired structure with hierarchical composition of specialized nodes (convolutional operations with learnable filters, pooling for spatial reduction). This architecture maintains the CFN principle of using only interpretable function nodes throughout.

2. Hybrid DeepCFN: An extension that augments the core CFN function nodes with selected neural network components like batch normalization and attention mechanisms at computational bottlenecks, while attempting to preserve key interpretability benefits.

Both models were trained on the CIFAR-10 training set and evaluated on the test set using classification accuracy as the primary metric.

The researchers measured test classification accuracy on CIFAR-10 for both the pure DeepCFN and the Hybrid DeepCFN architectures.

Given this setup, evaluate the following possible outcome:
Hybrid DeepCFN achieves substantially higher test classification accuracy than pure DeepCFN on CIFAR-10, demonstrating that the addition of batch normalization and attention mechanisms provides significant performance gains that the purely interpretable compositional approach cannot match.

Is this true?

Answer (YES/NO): YES